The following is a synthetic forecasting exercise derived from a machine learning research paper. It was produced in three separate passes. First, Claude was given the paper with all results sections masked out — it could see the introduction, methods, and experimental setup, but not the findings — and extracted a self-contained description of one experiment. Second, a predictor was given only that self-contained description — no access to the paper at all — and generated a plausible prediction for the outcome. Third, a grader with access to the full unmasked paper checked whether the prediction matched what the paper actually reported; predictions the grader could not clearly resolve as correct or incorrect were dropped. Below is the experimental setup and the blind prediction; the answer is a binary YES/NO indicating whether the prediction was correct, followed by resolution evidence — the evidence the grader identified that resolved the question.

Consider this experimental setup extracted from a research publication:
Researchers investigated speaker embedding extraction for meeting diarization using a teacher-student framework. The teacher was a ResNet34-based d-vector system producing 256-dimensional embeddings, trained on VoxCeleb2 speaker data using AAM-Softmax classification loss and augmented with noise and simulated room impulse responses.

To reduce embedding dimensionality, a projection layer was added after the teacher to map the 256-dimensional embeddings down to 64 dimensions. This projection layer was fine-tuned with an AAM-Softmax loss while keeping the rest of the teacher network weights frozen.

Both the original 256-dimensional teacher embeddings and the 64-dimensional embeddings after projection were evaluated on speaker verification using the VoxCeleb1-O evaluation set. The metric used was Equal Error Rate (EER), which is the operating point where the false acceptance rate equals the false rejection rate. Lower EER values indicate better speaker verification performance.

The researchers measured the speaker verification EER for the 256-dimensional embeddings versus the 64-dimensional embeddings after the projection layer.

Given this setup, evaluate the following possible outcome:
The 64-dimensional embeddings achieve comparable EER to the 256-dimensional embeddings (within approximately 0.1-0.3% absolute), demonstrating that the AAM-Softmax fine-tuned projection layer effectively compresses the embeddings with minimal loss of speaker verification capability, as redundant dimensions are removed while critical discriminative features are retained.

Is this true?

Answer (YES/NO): NO